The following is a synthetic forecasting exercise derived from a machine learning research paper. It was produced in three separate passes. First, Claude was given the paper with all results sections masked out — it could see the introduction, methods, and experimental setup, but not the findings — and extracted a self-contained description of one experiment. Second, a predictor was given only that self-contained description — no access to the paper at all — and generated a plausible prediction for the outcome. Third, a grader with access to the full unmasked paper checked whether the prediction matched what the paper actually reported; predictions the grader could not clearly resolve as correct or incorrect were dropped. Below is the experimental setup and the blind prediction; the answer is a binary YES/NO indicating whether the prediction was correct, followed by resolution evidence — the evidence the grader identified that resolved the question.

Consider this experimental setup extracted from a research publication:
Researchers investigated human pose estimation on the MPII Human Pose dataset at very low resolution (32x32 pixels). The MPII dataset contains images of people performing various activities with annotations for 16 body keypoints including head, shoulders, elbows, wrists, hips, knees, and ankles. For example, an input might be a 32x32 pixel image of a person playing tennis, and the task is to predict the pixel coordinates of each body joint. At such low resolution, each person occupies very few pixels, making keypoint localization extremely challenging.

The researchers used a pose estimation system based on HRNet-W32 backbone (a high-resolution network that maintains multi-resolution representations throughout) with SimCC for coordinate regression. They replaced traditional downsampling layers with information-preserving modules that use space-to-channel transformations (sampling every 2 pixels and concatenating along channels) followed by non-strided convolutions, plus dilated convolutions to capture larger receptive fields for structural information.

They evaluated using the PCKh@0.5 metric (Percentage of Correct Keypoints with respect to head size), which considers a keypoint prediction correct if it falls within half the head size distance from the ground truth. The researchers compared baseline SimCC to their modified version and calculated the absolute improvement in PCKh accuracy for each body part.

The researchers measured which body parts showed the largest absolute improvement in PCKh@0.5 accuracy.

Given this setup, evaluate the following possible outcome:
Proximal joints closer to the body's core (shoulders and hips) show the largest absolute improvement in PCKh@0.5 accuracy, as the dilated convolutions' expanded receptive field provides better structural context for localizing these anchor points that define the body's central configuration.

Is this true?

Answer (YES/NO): NO